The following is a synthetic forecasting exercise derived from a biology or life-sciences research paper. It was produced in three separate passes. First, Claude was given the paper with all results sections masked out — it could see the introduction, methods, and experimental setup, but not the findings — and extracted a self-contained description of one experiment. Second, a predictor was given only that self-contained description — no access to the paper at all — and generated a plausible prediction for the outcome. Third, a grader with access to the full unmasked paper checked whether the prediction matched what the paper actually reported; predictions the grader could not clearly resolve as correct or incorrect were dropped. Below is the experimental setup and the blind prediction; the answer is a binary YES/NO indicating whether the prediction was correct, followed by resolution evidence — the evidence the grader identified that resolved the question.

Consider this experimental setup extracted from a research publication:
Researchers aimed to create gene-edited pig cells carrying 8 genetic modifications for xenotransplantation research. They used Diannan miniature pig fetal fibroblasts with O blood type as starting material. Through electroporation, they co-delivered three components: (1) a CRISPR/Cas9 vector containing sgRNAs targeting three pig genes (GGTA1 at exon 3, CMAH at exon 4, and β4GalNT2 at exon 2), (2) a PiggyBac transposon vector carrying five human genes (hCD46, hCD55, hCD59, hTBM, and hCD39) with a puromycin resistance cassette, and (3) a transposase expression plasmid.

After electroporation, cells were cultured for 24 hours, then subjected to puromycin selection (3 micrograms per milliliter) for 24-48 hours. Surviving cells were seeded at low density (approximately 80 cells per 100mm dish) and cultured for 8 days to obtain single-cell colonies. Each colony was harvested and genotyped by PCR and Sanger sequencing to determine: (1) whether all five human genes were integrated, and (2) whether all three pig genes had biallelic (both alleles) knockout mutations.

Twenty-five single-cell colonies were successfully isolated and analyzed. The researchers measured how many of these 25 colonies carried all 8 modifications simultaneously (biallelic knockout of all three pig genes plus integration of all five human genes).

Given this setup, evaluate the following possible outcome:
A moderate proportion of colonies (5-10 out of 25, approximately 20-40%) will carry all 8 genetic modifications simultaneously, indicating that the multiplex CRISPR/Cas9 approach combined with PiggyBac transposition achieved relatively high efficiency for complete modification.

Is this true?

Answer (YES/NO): NO